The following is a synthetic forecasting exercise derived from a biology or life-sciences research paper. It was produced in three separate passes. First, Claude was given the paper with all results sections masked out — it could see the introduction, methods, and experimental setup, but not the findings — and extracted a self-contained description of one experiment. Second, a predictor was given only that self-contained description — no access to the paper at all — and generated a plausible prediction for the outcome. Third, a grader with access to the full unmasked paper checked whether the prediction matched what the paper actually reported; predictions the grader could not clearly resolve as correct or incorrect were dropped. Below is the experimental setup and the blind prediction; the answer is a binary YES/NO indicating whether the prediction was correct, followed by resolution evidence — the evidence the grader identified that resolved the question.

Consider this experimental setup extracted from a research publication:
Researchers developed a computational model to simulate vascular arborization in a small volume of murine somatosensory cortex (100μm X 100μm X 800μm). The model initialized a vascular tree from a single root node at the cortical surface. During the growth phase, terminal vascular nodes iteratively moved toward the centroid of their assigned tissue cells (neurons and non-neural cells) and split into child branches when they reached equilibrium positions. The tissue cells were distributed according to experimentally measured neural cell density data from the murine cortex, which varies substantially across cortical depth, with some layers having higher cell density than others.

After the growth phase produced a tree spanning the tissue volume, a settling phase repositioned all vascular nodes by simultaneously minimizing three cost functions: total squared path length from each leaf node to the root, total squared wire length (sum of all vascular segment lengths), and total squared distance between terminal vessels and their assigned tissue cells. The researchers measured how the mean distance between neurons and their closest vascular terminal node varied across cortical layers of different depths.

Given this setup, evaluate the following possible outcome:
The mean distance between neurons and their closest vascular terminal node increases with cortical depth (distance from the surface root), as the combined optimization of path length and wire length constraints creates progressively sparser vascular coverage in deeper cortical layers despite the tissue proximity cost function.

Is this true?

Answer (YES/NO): NO